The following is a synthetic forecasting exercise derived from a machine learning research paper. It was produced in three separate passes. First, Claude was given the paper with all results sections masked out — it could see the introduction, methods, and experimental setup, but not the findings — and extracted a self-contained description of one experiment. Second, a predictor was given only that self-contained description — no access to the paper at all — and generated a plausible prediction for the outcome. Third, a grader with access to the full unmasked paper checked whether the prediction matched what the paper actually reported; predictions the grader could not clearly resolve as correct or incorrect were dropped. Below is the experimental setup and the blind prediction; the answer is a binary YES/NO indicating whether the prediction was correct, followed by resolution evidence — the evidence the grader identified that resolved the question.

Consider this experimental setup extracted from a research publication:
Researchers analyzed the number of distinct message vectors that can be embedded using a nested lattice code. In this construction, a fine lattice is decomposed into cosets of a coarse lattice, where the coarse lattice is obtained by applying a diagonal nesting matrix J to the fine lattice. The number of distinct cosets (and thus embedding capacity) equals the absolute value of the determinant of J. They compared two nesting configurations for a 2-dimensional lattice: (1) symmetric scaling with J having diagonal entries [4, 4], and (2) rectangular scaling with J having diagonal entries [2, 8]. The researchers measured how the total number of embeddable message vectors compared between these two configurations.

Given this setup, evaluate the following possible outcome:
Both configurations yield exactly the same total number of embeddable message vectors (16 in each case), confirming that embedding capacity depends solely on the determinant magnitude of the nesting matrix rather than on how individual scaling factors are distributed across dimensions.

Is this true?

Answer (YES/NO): YES